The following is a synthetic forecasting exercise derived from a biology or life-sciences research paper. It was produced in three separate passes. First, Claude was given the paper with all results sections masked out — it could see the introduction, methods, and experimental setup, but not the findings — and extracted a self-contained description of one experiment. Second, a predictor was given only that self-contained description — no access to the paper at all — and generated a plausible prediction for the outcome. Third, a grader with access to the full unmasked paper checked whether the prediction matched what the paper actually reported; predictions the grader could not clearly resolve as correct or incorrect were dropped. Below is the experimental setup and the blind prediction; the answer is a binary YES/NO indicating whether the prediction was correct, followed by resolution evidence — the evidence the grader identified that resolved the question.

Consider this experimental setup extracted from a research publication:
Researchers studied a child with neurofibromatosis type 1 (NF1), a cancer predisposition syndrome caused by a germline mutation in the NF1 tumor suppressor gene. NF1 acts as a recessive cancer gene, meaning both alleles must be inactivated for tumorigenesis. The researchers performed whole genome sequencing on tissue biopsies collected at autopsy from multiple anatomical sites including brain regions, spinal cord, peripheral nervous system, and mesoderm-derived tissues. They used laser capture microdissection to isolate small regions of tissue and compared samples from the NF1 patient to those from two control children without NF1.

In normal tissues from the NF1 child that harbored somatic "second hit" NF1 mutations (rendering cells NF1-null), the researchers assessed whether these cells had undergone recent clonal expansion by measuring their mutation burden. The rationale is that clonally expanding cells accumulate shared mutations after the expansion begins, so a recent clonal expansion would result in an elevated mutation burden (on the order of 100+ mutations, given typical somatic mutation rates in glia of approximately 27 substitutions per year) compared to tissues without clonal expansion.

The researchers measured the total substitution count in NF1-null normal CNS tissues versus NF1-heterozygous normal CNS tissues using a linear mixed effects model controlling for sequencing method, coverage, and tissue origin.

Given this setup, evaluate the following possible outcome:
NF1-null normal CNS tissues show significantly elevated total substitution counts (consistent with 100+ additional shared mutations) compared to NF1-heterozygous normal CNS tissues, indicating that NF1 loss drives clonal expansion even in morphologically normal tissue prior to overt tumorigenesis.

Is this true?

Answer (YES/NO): NO